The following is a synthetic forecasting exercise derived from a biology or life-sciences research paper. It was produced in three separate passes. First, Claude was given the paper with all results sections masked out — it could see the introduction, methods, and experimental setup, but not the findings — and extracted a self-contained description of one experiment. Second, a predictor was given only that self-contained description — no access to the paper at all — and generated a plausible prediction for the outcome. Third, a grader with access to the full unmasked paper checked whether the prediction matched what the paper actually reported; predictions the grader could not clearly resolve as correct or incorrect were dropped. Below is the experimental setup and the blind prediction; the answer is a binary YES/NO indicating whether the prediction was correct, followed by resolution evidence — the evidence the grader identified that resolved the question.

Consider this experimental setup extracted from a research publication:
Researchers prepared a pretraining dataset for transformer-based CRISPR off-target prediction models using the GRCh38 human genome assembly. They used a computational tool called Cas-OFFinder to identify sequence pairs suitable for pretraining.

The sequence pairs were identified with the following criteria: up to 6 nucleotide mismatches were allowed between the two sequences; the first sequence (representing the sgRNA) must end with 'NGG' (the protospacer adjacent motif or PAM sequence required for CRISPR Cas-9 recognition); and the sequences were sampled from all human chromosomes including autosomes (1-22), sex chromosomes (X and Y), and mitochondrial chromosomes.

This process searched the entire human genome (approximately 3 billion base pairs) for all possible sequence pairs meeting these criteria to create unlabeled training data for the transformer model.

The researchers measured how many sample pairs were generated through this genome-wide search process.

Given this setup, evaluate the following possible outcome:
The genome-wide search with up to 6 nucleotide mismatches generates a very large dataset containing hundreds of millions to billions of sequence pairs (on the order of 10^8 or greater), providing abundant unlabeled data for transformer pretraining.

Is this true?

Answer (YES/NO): YES